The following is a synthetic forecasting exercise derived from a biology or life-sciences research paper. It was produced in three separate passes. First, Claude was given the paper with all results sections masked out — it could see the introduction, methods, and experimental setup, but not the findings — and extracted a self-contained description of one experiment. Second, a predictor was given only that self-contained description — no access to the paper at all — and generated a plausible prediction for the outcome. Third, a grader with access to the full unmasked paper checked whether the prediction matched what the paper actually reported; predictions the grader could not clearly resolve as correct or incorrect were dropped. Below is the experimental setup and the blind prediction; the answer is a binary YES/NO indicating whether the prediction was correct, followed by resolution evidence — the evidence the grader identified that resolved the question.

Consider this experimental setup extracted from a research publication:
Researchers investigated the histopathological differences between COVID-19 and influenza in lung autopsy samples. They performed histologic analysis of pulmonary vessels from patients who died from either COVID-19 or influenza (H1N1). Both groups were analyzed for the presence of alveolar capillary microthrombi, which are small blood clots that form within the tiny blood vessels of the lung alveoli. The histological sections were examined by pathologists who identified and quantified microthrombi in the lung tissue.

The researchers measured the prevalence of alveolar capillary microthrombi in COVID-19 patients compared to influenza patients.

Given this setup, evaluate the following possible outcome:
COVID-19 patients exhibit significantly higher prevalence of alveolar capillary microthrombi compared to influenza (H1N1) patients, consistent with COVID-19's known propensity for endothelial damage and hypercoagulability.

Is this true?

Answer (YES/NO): YES